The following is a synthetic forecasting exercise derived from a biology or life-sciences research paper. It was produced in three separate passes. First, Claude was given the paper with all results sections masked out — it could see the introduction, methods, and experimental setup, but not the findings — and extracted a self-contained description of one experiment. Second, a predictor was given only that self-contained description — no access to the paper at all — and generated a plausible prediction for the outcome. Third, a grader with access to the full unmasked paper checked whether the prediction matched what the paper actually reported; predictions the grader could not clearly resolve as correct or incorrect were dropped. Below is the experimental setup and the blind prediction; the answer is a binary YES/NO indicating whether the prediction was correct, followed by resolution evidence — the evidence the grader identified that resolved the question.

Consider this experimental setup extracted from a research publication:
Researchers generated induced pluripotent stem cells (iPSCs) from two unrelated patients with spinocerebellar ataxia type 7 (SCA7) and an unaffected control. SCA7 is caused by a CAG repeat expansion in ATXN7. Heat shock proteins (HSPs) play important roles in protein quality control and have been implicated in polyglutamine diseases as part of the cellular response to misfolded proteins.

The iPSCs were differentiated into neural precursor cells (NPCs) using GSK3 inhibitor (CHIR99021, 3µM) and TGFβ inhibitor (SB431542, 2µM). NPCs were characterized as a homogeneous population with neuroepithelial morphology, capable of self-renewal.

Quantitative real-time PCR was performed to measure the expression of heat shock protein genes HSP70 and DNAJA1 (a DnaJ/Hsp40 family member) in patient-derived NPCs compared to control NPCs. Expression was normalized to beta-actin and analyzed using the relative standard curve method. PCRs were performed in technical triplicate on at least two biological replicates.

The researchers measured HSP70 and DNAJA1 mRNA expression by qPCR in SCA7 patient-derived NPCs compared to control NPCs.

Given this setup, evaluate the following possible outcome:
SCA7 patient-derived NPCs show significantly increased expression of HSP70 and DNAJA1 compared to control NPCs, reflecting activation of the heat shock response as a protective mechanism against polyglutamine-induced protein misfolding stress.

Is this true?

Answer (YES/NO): NO